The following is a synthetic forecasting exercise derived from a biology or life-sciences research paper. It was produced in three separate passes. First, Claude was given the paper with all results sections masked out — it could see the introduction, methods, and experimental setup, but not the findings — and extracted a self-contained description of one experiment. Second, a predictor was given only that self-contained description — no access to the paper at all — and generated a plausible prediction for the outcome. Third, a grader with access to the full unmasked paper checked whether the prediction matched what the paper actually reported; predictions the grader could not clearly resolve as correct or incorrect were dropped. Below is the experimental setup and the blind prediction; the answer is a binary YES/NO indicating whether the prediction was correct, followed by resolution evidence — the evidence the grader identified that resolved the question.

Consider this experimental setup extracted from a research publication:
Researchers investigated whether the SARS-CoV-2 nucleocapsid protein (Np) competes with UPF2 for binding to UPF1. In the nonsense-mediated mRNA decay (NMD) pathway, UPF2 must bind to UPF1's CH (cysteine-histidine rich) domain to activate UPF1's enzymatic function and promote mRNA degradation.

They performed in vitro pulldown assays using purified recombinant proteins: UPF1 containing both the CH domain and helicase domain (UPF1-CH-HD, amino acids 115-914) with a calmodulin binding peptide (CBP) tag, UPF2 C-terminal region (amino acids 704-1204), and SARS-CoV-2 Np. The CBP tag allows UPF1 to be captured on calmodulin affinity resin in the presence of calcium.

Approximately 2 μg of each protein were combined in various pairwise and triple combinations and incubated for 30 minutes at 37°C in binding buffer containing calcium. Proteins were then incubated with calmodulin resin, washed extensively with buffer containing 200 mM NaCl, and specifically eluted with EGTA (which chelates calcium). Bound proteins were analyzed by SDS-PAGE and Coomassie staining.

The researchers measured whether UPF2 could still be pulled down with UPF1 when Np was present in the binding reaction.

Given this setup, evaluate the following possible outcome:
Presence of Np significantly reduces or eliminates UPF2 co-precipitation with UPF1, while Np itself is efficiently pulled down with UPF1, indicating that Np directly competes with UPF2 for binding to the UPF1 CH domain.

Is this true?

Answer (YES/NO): NO